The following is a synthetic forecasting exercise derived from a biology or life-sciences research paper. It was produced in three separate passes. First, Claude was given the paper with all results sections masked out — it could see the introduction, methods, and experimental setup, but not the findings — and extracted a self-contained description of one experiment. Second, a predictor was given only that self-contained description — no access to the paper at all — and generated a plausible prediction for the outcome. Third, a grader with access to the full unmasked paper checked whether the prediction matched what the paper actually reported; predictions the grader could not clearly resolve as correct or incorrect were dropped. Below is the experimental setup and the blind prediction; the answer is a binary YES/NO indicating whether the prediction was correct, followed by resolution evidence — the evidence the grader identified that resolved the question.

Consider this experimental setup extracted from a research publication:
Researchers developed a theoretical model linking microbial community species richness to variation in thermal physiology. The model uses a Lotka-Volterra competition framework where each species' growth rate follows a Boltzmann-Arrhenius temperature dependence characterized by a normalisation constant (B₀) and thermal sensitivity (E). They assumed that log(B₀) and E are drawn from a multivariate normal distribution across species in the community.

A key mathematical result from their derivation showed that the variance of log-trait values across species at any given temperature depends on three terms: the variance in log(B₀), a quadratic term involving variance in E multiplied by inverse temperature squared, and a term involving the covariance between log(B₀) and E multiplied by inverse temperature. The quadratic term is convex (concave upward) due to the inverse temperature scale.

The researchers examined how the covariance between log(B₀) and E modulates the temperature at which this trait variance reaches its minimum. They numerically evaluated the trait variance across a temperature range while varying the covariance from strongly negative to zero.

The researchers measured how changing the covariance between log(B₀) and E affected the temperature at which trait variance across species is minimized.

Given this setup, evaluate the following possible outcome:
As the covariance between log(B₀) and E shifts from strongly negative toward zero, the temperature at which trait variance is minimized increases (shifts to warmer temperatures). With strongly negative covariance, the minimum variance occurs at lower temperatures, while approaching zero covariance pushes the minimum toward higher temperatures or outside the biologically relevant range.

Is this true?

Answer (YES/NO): NO